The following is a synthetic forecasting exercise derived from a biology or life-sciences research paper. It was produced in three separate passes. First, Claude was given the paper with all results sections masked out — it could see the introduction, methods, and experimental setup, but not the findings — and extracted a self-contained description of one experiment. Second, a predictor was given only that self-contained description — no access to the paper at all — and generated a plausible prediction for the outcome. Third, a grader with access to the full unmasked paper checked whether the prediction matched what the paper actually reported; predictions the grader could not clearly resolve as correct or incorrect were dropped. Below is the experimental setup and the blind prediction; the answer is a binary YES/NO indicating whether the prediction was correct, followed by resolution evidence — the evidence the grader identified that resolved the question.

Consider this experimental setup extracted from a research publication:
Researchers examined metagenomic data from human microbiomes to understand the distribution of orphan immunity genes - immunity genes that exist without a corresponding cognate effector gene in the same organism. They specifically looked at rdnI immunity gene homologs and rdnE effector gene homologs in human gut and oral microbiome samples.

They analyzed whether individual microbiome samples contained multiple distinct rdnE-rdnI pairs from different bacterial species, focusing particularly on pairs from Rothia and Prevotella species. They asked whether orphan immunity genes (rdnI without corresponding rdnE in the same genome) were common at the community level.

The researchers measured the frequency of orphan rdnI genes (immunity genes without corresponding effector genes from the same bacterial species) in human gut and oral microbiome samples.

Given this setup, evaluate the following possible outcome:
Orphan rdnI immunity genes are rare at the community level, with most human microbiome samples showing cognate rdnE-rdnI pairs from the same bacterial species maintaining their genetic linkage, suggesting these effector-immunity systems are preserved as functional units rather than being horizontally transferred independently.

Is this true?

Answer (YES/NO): NO